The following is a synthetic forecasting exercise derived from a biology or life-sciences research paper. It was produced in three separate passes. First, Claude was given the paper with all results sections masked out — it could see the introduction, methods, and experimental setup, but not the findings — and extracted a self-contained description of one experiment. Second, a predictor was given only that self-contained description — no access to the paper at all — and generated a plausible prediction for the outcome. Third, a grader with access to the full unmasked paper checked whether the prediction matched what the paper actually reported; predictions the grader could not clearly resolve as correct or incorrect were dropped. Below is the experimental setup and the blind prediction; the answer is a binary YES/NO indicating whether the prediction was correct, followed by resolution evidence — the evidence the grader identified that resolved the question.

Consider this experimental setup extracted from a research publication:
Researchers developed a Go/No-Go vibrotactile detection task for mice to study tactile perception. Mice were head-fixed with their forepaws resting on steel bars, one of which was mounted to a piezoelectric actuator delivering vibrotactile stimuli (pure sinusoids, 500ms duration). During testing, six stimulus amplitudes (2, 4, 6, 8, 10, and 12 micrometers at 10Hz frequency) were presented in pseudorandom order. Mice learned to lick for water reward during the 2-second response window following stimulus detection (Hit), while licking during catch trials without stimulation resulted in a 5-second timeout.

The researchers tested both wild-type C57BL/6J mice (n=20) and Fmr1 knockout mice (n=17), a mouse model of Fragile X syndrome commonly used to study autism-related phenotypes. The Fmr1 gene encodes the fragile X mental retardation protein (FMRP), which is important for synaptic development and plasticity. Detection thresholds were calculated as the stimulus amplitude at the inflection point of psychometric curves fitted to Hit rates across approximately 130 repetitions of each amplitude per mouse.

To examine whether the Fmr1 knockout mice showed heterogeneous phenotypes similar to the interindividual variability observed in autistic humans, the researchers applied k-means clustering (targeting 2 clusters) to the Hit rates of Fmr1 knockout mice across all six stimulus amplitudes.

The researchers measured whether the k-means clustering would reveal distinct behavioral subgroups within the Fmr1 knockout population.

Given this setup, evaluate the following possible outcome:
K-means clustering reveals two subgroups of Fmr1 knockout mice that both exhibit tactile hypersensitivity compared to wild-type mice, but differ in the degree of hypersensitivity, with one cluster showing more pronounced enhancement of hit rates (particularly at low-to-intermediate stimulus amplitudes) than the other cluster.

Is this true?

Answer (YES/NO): NO